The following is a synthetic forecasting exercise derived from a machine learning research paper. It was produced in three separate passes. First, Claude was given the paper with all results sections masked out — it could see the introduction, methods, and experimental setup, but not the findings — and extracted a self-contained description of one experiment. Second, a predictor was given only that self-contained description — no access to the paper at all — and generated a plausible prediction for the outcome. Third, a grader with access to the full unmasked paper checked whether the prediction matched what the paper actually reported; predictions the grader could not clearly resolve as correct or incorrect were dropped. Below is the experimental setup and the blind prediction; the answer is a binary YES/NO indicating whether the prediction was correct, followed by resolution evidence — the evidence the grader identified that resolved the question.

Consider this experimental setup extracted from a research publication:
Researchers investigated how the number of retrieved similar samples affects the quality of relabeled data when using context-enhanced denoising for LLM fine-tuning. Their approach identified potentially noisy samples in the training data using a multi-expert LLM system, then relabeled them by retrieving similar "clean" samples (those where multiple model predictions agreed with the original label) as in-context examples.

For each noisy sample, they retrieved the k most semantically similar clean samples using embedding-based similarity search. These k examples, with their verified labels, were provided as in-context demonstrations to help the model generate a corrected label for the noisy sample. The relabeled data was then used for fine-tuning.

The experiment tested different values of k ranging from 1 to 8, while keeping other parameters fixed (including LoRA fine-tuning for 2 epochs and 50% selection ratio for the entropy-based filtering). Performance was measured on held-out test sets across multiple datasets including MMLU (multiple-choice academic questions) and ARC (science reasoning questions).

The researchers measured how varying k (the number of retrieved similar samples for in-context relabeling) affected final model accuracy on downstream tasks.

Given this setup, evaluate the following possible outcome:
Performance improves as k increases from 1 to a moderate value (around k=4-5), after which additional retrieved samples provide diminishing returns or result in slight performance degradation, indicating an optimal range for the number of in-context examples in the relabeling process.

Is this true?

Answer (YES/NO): NO